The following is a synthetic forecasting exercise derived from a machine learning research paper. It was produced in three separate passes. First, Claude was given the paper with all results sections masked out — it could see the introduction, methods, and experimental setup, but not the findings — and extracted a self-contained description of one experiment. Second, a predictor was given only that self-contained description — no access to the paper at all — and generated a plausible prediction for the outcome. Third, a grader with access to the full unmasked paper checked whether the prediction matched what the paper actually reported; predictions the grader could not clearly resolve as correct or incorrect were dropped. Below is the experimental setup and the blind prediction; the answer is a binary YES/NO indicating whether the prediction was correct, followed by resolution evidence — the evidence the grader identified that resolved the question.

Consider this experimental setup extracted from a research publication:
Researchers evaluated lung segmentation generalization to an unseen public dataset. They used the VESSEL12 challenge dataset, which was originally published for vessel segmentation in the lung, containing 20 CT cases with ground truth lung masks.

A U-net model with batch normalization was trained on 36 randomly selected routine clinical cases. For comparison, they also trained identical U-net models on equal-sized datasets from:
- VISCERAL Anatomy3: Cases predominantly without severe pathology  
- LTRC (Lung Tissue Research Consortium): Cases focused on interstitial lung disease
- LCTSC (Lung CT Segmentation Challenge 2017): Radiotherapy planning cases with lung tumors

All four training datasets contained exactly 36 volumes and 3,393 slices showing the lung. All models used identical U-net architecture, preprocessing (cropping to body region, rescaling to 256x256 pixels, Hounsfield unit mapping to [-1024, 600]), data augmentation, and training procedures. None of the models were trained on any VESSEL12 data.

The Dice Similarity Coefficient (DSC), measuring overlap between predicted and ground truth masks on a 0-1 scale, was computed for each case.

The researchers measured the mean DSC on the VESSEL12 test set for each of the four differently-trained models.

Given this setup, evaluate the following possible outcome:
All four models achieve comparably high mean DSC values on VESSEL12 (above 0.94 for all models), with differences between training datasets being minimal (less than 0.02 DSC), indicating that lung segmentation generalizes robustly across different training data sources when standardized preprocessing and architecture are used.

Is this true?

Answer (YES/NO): YES